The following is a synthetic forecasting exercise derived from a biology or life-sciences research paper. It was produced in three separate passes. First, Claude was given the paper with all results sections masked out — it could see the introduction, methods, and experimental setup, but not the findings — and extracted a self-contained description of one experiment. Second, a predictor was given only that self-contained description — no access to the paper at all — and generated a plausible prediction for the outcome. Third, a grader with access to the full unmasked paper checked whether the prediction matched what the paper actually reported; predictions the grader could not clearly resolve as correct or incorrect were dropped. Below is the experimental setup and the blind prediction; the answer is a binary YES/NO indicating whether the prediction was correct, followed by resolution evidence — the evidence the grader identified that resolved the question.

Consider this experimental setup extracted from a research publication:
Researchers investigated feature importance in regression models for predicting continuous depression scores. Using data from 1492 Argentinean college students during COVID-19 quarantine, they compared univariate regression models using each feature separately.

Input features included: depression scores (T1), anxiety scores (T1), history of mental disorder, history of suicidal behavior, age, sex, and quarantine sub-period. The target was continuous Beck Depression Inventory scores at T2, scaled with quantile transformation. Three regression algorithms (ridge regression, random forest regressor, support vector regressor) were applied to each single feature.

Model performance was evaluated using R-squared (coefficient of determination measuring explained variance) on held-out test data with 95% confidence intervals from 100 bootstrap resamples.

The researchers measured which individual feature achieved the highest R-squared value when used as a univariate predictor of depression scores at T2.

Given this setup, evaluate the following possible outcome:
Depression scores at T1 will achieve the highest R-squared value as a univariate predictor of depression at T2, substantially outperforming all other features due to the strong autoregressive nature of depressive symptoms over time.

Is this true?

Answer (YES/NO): NO